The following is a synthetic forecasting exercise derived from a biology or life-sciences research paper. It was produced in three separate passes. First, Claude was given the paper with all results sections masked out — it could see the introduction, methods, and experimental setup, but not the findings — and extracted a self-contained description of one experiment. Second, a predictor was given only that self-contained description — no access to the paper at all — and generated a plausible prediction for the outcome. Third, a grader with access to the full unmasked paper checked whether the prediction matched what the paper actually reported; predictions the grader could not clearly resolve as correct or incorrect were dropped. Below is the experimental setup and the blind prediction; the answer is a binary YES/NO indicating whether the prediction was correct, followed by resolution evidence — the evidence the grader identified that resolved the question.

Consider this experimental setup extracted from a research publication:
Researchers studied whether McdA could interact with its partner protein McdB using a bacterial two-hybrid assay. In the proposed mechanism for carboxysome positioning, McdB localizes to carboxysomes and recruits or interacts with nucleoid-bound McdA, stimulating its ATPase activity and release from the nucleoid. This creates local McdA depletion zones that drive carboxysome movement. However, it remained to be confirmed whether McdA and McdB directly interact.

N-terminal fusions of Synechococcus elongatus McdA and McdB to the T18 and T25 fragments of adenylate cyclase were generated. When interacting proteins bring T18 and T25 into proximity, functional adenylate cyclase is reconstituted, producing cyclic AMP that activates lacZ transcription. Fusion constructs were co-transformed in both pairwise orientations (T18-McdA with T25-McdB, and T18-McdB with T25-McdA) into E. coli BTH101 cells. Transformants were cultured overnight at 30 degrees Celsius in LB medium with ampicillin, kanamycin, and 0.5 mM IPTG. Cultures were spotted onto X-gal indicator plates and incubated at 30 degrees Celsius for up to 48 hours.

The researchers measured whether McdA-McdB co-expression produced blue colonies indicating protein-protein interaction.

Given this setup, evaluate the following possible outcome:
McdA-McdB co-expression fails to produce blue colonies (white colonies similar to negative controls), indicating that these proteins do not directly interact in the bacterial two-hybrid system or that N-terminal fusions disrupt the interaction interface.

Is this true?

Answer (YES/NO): NO